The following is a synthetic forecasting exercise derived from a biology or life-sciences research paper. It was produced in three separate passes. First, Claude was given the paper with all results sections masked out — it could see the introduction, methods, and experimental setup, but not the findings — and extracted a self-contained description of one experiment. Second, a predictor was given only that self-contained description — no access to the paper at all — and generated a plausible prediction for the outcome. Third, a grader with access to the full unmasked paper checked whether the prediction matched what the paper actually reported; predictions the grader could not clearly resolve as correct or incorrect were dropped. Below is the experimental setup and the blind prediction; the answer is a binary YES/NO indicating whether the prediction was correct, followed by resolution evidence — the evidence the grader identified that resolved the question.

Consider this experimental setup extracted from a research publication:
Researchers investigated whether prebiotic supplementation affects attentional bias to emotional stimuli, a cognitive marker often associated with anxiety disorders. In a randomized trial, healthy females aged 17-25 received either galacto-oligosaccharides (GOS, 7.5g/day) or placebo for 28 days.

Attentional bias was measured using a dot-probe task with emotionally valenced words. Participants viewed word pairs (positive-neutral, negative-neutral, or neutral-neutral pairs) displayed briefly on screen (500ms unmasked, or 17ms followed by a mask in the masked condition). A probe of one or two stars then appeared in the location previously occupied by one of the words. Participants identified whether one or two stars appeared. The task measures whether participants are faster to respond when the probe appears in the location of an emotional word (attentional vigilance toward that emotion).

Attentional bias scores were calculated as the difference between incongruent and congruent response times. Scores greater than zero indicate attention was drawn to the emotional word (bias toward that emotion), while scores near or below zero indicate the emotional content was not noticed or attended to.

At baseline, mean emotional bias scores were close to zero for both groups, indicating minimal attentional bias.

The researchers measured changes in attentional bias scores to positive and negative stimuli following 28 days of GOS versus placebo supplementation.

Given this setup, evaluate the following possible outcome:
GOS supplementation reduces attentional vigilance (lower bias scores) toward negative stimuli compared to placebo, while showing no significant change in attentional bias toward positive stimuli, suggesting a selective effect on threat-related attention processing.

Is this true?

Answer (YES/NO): NO